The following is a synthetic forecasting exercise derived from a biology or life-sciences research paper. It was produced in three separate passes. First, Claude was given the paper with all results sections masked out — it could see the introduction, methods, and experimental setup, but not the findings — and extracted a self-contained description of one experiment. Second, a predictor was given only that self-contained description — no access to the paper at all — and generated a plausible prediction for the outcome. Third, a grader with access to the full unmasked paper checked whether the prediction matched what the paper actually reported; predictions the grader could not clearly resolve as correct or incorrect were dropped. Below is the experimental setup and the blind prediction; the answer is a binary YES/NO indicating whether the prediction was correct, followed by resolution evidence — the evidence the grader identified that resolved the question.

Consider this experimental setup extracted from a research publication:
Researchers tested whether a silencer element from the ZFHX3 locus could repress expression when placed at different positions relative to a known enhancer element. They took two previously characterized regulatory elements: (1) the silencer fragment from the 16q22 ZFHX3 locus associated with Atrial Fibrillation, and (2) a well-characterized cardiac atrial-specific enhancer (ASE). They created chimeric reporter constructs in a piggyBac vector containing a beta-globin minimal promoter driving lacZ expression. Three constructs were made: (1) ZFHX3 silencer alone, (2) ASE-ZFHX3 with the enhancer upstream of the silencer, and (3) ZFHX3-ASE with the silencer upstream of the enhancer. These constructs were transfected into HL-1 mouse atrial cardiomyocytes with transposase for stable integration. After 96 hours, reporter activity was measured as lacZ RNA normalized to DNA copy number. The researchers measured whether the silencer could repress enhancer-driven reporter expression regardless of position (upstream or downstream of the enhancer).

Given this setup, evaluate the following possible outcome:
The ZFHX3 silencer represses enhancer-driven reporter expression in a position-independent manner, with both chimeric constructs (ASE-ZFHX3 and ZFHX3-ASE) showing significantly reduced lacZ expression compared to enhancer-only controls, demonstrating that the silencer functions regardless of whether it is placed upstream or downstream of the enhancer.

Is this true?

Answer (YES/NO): YES